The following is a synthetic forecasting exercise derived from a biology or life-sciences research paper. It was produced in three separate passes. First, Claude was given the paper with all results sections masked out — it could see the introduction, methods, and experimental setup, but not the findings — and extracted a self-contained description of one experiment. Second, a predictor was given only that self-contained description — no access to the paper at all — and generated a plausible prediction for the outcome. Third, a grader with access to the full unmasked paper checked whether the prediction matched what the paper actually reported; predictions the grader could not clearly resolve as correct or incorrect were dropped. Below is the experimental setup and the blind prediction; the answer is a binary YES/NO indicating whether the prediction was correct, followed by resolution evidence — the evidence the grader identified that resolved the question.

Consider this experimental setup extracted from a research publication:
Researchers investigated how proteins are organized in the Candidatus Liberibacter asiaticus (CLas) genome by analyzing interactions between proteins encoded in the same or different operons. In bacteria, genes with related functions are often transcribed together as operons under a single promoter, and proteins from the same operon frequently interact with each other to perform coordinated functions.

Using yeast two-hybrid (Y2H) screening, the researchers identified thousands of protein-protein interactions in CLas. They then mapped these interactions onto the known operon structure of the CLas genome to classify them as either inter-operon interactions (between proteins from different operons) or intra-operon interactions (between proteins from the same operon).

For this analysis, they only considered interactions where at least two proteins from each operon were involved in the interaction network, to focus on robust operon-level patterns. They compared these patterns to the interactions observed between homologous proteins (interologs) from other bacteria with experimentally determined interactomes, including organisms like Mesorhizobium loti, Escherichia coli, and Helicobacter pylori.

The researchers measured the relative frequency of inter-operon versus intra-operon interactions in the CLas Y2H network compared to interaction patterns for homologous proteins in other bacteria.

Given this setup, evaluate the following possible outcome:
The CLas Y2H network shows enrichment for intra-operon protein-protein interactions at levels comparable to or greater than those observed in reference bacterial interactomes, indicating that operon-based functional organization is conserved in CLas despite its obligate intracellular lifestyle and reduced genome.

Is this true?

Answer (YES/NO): NO